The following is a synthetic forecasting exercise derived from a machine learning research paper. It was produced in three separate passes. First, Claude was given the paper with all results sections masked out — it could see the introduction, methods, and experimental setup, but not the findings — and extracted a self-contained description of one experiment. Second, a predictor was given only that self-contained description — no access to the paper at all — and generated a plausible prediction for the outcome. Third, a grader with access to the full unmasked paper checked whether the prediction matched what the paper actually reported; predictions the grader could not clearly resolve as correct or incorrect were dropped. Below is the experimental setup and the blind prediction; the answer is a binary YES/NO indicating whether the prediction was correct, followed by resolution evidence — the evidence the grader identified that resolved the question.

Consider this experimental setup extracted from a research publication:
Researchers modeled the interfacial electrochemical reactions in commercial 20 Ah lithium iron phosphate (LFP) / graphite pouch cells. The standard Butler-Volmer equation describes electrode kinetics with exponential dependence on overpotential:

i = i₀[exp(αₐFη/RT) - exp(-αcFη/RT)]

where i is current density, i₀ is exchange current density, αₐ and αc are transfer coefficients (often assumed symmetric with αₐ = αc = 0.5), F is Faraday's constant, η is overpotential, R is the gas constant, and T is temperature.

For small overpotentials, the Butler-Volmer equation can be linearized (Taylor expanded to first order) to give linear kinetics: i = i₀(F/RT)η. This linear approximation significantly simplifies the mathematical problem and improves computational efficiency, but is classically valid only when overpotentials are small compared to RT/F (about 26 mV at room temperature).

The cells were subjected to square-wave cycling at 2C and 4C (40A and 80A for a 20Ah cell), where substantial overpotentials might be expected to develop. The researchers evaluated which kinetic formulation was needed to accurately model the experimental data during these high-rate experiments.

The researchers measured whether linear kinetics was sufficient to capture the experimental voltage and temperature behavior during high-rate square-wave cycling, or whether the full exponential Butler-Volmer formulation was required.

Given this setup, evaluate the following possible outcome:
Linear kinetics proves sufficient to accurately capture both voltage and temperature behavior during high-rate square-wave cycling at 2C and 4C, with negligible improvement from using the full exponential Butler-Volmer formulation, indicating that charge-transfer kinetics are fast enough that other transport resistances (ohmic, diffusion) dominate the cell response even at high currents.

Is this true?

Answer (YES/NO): YES